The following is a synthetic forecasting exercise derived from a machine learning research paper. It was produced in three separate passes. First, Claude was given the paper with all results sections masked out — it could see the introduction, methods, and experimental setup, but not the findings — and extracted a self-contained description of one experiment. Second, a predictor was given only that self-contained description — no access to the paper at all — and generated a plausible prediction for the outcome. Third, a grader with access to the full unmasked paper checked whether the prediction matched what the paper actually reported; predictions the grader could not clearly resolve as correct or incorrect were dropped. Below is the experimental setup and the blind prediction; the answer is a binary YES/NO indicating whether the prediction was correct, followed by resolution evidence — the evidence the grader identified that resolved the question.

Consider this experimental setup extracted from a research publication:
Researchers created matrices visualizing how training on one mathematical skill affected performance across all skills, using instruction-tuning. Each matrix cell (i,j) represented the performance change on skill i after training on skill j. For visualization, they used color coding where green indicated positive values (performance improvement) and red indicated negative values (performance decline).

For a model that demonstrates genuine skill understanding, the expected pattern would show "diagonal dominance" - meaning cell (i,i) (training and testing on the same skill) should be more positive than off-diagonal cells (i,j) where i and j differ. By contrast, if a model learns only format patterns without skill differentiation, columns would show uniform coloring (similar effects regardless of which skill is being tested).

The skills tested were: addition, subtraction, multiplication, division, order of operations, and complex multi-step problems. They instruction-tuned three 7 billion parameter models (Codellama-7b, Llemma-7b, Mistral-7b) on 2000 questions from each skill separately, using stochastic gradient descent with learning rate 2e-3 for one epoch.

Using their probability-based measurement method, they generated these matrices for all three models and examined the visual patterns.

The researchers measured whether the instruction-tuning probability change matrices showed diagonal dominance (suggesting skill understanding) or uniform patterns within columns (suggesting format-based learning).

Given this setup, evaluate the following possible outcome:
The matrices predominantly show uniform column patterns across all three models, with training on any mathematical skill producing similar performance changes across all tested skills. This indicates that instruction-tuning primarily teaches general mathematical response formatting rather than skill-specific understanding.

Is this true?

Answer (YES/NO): YES